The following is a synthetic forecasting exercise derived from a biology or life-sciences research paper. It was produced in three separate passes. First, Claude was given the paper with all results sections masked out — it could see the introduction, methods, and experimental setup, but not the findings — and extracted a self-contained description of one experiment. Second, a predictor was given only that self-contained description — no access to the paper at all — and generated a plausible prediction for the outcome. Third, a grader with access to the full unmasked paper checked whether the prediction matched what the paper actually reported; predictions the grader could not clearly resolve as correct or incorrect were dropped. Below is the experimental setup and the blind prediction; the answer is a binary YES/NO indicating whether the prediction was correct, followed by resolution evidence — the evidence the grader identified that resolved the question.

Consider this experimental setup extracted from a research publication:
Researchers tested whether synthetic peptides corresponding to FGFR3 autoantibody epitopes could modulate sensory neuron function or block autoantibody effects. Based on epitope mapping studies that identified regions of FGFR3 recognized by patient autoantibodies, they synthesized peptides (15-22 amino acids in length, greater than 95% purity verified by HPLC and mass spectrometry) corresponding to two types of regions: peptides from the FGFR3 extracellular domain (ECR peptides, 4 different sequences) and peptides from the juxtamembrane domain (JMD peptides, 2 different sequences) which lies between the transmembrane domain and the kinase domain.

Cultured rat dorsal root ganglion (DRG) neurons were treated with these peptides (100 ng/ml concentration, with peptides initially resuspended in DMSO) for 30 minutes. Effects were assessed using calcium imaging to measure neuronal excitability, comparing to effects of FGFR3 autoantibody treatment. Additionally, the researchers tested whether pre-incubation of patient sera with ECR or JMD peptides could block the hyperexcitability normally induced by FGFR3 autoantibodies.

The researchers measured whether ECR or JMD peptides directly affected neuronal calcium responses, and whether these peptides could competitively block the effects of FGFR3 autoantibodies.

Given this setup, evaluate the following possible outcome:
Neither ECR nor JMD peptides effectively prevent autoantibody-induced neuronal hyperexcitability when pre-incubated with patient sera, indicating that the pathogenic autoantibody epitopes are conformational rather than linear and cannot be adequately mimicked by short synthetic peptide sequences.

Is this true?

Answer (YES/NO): NO